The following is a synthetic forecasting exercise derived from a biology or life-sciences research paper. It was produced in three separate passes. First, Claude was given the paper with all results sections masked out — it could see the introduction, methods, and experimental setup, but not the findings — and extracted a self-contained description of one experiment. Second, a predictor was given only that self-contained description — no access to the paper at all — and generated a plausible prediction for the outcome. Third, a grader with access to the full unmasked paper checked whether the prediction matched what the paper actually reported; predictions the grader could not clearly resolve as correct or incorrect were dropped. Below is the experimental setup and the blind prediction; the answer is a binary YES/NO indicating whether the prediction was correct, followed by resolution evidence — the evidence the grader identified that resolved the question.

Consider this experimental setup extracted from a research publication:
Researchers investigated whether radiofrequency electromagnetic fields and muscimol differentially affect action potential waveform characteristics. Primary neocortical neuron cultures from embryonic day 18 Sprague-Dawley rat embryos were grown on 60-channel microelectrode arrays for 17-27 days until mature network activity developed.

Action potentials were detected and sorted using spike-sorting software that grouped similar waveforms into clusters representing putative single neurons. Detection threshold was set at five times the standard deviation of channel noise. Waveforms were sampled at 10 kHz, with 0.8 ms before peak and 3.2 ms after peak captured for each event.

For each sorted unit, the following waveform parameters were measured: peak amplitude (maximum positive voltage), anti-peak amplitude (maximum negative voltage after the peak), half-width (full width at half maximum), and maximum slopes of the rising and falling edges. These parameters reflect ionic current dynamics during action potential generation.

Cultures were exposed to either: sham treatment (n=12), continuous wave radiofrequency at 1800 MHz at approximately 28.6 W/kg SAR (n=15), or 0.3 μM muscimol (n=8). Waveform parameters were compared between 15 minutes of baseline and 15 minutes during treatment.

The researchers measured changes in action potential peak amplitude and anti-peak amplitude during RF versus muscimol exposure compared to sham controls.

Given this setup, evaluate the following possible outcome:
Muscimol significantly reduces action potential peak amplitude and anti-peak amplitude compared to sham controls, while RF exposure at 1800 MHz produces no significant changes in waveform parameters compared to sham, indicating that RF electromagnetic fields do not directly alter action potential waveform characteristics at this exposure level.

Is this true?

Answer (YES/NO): NO